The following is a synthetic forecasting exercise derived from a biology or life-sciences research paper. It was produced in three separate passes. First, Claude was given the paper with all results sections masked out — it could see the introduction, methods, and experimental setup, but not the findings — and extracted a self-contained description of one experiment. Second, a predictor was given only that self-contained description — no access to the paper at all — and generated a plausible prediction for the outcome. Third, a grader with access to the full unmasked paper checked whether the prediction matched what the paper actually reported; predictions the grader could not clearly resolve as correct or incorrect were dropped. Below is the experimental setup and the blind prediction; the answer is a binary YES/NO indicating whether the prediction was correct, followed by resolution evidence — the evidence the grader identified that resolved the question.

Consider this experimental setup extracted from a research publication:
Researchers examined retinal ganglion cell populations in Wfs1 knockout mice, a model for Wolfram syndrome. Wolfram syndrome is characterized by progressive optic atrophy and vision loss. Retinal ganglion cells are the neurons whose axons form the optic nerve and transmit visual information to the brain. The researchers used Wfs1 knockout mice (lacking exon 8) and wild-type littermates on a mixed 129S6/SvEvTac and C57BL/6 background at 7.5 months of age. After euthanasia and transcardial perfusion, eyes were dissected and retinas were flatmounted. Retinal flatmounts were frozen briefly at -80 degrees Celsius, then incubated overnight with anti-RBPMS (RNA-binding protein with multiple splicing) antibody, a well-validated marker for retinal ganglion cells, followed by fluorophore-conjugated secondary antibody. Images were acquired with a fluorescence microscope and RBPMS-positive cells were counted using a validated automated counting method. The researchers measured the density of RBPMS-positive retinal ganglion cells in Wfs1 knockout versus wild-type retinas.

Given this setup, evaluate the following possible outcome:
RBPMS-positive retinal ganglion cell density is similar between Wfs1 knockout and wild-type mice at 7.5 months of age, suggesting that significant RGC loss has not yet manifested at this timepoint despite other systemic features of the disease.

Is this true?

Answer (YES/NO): YES